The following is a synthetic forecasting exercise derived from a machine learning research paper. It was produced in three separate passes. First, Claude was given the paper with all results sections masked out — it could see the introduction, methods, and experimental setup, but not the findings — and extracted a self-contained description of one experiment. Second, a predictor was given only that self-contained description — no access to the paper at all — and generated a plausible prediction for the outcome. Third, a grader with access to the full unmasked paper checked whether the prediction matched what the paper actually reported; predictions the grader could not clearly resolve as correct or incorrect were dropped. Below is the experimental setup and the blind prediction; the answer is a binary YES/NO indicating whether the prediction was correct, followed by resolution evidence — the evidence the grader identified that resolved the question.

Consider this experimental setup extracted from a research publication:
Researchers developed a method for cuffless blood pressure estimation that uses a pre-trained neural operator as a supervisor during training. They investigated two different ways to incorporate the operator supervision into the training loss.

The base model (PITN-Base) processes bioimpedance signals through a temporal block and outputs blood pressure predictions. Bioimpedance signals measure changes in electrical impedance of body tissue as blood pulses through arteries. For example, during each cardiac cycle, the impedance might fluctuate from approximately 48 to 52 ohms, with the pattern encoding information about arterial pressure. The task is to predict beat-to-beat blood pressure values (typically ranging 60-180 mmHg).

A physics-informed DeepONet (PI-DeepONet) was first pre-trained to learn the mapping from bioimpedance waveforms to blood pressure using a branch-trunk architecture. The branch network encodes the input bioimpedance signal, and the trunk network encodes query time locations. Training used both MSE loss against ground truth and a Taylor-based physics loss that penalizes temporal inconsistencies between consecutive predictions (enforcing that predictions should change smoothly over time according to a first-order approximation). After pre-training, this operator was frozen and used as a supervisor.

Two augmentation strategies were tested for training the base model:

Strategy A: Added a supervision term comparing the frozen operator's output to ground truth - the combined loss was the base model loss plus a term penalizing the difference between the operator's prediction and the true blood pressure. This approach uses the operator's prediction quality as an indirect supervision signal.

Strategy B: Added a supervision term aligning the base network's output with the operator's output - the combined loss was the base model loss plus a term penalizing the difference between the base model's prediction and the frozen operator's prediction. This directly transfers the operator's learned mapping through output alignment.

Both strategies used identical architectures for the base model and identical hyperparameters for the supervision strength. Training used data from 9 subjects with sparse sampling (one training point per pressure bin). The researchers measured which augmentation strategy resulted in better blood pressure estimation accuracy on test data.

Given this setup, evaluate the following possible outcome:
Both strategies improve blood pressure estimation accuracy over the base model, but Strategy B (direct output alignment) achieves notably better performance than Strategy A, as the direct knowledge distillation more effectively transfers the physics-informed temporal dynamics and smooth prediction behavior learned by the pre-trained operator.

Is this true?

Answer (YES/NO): NO